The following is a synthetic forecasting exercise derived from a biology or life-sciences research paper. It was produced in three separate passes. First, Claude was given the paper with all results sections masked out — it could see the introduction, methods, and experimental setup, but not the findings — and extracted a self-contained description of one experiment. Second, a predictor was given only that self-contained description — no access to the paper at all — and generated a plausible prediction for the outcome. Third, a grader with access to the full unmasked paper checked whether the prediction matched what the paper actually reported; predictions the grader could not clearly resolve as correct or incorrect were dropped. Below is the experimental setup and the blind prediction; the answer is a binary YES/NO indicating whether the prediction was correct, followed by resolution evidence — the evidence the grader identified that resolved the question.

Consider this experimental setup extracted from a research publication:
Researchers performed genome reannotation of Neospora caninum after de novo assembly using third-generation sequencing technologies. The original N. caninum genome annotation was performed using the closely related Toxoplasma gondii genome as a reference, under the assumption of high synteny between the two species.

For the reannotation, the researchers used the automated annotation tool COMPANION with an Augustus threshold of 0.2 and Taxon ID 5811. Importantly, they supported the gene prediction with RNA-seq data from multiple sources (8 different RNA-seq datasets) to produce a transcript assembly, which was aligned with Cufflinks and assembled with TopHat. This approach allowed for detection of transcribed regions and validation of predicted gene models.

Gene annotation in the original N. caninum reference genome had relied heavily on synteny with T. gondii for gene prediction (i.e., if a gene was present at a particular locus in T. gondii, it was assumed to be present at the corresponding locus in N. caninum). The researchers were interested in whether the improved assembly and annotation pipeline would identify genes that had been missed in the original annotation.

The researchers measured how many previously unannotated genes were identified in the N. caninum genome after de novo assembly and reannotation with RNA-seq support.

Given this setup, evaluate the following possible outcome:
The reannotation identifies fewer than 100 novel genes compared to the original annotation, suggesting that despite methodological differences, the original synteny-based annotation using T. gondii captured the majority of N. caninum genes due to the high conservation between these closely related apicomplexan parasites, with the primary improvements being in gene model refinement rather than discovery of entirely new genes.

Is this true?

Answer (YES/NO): NO